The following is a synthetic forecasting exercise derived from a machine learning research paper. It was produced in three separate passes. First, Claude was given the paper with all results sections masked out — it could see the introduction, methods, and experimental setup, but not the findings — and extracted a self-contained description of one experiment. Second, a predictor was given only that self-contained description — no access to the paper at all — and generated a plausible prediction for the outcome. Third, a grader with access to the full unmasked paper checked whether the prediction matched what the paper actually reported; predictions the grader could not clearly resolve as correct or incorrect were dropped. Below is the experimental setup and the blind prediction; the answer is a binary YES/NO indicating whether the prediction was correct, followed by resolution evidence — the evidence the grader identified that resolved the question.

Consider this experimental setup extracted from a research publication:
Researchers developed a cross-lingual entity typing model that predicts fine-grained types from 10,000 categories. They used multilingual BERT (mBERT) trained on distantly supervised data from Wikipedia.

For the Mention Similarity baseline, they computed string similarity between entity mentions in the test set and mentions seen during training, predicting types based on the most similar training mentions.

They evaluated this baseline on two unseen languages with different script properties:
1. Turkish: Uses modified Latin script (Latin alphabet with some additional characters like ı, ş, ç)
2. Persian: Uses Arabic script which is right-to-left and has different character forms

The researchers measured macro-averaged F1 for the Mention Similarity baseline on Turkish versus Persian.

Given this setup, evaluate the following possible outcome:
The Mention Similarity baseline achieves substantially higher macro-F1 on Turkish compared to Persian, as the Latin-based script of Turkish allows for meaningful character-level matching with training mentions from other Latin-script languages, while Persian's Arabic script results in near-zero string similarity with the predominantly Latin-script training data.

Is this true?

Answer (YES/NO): NO